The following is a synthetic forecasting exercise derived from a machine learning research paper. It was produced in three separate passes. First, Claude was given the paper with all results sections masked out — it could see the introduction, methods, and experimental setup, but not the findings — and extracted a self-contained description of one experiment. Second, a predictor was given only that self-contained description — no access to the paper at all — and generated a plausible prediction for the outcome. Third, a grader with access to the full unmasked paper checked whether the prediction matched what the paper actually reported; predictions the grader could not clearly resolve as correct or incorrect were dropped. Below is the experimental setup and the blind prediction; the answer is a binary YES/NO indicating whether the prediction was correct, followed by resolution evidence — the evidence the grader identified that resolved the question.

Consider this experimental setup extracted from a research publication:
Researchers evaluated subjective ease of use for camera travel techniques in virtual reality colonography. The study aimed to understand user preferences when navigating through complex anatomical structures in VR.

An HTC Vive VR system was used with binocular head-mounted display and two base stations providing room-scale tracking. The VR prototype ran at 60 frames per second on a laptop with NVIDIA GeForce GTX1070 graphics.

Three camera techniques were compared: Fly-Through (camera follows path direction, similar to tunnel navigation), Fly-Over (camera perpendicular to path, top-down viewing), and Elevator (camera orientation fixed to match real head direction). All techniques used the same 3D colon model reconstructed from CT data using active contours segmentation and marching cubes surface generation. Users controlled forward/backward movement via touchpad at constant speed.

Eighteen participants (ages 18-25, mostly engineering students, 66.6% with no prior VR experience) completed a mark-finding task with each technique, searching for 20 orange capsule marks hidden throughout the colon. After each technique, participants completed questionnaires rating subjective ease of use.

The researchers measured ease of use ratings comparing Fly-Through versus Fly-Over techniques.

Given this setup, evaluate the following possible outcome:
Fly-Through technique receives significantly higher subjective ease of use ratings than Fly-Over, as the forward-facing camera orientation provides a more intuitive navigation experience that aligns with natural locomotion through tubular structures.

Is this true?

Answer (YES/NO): NO